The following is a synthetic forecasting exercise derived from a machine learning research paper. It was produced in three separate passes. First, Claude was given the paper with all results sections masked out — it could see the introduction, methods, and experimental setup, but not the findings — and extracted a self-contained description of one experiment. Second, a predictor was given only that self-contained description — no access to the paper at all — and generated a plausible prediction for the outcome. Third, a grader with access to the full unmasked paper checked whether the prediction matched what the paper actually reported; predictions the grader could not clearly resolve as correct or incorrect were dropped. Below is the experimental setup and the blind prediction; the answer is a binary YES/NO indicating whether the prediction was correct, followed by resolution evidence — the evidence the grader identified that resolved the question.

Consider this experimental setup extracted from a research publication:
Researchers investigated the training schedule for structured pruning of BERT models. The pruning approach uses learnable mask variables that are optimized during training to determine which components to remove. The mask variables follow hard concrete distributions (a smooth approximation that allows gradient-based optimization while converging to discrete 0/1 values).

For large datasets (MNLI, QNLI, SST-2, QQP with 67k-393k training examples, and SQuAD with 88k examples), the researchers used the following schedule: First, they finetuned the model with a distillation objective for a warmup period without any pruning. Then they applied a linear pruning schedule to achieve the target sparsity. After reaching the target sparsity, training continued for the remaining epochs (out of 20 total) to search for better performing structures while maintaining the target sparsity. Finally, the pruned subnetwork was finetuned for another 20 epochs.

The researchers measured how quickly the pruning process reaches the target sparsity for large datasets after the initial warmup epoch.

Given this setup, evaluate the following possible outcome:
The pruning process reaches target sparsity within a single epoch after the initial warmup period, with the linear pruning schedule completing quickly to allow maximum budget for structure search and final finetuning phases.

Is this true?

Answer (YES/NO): NO